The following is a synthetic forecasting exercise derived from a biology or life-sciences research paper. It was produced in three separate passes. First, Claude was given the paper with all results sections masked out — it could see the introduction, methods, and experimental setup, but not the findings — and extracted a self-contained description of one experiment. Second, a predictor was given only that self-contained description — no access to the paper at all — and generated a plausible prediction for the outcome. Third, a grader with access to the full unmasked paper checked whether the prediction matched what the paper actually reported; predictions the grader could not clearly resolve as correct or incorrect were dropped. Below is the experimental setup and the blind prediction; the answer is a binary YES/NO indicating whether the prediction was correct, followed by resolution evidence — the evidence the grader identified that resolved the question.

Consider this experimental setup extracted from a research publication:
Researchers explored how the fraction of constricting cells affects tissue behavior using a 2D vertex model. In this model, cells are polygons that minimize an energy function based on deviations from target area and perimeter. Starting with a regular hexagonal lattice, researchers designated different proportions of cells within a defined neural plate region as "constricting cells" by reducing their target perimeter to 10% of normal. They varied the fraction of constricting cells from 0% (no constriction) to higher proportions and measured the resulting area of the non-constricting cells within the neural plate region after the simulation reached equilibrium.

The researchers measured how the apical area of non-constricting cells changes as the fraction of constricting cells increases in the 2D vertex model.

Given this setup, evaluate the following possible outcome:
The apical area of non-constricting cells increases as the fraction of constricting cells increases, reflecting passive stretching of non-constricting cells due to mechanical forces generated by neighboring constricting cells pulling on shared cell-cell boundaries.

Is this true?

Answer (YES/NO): NO